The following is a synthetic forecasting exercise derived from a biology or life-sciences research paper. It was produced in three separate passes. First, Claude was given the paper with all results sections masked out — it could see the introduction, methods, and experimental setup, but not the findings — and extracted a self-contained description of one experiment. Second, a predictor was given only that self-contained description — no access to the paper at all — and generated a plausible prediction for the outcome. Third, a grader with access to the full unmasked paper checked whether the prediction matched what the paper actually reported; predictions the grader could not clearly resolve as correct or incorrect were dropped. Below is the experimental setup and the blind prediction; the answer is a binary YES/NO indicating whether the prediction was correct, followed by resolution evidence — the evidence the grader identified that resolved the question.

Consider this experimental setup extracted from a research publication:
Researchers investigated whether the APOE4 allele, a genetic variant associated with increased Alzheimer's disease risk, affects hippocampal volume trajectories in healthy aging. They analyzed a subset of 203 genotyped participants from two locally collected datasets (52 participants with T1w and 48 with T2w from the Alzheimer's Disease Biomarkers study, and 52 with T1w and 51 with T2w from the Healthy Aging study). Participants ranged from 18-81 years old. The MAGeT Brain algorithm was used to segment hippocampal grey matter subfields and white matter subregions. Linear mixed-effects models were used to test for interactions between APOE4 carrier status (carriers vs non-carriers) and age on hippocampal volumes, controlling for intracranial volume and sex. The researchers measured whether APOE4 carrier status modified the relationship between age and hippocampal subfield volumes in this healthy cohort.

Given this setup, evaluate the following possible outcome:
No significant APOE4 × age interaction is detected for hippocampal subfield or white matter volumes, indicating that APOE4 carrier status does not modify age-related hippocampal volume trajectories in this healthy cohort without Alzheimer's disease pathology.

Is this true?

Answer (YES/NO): YES